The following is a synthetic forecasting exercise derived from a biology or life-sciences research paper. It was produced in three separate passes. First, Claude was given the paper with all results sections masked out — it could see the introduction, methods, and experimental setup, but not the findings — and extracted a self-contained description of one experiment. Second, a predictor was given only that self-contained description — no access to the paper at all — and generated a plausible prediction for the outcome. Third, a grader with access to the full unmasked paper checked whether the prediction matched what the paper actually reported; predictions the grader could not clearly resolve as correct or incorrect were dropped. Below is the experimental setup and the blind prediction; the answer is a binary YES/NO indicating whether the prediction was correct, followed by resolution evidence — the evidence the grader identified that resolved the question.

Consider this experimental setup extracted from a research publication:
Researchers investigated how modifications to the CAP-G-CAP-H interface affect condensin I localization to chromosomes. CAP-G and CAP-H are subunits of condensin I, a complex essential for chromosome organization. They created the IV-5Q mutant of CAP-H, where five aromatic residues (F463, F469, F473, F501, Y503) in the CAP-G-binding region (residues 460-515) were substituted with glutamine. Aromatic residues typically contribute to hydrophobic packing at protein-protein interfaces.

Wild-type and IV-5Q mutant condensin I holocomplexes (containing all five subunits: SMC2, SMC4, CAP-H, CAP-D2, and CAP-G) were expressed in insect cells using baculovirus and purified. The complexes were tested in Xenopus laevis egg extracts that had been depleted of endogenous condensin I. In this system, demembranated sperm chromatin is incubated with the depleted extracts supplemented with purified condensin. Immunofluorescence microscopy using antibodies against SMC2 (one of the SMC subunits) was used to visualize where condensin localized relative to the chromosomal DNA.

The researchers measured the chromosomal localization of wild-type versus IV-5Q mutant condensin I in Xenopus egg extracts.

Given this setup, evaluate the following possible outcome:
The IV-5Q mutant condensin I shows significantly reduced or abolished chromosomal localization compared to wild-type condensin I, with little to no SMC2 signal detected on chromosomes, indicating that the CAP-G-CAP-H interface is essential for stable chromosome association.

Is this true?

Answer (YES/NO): NO